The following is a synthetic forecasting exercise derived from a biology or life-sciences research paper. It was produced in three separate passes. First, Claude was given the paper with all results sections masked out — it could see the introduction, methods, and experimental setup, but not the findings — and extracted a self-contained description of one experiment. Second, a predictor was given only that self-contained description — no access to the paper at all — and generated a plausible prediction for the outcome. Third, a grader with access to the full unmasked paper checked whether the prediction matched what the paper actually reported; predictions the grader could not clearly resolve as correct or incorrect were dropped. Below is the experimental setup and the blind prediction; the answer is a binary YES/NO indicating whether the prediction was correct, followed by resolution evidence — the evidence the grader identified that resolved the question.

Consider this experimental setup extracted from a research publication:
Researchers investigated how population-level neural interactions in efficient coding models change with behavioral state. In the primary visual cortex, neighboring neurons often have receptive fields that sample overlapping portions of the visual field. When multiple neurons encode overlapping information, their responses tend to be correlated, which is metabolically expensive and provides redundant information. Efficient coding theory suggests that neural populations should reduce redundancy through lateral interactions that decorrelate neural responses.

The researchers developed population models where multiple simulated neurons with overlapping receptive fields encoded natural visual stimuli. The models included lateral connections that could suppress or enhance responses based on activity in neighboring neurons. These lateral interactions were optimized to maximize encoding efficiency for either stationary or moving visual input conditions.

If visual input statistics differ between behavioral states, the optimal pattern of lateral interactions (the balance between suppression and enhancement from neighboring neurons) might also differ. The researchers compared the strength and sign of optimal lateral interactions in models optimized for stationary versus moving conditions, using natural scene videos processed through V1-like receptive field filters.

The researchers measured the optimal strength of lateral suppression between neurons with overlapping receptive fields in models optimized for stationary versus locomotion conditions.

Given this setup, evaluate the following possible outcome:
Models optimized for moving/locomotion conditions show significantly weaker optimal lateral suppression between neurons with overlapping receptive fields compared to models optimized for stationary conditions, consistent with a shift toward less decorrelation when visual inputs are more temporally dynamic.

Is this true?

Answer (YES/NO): YES